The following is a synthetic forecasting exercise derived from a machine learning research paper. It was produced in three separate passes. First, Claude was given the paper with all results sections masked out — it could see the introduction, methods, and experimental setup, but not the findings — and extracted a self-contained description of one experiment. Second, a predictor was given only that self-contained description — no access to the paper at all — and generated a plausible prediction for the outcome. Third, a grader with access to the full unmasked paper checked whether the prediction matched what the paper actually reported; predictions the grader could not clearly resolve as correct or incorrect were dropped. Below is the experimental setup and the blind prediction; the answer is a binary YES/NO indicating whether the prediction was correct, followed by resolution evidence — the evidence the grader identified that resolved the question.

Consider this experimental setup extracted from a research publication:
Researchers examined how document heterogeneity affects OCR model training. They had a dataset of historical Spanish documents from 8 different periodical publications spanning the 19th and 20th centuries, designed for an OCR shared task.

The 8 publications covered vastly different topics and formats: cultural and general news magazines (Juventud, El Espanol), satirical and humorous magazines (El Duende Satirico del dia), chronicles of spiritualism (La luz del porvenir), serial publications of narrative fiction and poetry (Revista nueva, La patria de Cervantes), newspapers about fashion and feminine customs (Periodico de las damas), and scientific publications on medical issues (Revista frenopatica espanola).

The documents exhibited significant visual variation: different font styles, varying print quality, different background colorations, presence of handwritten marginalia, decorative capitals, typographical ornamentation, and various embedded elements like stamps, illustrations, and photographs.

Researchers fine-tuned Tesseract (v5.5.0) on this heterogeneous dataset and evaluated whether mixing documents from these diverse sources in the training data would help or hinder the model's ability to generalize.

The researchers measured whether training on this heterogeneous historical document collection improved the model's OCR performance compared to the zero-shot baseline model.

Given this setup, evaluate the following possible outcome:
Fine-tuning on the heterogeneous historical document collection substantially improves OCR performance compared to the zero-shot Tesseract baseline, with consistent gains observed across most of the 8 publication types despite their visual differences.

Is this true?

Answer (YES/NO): NO